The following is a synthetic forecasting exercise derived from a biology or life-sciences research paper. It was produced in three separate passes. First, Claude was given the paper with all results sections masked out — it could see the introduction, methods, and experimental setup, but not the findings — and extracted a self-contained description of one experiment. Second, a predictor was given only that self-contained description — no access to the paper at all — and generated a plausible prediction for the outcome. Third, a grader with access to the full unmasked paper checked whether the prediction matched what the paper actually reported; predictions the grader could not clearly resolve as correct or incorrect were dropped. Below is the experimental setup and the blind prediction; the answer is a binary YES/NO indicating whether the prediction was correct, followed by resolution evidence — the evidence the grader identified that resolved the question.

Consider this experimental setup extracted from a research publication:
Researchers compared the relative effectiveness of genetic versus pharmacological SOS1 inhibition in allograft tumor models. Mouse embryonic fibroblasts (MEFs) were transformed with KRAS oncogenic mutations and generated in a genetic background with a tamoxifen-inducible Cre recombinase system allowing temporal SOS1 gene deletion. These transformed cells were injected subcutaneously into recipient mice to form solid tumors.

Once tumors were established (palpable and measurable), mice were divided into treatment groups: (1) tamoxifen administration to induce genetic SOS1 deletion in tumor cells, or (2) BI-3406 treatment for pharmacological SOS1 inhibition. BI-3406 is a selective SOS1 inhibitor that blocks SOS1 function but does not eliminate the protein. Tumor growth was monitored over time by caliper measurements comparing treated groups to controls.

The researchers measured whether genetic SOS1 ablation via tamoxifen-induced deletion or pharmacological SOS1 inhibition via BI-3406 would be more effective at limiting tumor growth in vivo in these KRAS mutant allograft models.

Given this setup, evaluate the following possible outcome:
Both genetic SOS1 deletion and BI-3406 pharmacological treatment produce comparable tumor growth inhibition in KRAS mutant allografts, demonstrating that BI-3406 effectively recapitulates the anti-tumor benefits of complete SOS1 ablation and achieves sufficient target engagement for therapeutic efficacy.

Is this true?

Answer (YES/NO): NO